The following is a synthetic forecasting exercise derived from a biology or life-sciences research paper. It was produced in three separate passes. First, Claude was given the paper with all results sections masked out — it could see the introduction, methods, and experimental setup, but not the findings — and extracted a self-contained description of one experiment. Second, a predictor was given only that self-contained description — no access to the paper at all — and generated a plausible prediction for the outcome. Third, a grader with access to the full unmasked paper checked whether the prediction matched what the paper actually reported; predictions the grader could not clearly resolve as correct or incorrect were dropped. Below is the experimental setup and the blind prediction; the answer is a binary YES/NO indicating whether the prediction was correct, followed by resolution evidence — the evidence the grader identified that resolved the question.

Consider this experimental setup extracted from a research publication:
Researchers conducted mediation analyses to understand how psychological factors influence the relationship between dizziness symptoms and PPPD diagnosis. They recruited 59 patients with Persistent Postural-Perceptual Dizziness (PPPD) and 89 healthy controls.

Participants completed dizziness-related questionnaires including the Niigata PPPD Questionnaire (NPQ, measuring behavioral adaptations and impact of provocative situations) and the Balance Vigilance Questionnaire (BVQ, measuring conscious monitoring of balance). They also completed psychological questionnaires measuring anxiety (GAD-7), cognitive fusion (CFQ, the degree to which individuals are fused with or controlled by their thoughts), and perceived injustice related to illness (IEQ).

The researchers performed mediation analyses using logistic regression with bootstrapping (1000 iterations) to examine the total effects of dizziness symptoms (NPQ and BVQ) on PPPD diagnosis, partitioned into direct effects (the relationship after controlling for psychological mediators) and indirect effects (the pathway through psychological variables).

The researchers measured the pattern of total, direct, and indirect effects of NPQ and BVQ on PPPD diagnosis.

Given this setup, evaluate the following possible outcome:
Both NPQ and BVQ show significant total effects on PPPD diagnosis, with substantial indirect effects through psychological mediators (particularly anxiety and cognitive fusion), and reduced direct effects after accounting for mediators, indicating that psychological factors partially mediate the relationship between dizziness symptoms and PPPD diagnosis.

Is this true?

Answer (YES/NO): YES